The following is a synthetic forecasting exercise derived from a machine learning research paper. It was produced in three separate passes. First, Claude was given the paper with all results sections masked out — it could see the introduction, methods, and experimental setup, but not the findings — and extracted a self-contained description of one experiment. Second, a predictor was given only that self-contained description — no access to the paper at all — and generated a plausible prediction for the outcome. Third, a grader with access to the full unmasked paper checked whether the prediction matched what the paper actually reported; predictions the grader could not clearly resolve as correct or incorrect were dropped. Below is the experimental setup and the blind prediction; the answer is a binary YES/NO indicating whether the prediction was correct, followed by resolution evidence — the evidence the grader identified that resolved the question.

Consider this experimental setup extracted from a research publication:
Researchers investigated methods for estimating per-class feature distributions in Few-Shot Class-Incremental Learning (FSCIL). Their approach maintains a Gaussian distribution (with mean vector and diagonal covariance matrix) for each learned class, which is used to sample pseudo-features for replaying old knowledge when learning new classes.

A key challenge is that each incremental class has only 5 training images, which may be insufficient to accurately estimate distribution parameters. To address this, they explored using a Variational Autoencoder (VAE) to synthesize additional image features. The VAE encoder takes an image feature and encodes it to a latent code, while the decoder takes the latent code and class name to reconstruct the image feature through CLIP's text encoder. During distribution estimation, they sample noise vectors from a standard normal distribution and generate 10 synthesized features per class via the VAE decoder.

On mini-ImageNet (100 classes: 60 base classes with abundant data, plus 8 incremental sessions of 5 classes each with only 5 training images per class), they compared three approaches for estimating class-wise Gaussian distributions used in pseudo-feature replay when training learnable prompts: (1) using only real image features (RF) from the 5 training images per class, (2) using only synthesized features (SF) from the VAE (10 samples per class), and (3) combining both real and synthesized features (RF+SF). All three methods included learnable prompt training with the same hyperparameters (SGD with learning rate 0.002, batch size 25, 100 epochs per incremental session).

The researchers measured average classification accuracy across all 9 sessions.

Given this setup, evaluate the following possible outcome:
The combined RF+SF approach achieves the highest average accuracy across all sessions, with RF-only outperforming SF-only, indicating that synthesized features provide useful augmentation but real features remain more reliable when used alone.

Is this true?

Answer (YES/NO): YES